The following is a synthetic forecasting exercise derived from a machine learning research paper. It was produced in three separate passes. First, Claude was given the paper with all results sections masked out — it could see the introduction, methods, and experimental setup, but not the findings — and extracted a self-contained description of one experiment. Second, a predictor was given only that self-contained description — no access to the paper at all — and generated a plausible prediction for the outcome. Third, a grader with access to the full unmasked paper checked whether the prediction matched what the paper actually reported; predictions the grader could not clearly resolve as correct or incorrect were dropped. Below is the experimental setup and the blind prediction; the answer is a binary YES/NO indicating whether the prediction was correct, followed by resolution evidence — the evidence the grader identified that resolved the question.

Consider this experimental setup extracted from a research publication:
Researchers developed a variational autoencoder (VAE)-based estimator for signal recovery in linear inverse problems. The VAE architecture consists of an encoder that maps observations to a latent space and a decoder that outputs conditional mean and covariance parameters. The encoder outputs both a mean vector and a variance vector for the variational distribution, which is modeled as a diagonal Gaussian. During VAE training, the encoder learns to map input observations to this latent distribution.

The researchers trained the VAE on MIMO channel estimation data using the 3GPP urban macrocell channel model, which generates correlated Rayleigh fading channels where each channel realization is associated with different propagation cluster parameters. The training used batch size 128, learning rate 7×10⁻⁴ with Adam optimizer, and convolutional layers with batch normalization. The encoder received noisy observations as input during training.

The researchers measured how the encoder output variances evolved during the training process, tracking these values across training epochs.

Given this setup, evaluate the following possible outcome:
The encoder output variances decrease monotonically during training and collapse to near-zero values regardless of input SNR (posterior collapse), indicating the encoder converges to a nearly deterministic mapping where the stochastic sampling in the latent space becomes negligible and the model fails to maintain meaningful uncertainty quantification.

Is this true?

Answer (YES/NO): NO